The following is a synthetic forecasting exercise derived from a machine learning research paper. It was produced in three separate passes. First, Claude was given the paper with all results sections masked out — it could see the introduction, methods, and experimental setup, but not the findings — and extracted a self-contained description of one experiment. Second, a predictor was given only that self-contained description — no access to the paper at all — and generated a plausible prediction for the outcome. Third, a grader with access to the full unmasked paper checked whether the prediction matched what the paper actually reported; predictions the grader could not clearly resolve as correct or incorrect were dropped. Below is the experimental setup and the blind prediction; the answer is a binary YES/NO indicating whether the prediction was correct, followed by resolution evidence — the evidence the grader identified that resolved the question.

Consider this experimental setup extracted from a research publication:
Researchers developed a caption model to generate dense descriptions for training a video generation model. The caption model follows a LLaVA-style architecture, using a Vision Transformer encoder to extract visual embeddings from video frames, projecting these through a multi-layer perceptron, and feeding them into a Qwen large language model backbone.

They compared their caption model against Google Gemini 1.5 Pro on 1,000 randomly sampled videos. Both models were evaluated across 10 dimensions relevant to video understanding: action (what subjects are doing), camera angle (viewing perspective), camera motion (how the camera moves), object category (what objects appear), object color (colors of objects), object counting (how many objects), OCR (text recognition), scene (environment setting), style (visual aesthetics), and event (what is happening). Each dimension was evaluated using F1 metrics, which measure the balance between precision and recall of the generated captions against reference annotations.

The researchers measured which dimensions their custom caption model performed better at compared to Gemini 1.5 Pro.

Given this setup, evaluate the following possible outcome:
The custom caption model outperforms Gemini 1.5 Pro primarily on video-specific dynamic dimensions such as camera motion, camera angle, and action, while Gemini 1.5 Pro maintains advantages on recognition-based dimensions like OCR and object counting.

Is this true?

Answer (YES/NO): NO